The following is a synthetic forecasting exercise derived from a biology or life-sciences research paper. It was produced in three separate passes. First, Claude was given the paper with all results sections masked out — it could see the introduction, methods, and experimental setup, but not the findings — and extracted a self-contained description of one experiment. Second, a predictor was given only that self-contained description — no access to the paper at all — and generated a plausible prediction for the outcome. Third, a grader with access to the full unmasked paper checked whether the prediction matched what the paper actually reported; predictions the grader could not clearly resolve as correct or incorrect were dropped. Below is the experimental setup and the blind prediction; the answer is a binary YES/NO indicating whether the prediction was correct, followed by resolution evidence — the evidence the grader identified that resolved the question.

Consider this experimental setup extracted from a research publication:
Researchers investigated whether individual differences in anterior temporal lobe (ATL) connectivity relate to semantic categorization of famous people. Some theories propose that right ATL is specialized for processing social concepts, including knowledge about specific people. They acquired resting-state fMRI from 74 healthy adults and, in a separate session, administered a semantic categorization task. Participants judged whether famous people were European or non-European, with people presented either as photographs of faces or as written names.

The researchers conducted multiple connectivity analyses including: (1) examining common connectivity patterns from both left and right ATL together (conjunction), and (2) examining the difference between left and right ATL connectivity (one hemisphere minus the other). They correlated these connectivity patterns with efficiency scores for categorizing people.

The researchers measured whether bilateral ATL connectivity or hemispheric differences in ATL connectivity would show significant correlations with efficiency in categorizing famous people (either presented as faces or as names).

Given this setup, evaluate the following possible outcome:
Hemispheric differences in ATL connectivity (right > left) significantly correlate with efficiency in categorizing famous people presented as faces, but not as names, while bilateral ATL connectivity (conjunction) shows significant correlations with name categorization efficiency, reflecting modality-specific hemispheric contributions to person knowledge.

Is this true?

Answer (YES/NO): NO